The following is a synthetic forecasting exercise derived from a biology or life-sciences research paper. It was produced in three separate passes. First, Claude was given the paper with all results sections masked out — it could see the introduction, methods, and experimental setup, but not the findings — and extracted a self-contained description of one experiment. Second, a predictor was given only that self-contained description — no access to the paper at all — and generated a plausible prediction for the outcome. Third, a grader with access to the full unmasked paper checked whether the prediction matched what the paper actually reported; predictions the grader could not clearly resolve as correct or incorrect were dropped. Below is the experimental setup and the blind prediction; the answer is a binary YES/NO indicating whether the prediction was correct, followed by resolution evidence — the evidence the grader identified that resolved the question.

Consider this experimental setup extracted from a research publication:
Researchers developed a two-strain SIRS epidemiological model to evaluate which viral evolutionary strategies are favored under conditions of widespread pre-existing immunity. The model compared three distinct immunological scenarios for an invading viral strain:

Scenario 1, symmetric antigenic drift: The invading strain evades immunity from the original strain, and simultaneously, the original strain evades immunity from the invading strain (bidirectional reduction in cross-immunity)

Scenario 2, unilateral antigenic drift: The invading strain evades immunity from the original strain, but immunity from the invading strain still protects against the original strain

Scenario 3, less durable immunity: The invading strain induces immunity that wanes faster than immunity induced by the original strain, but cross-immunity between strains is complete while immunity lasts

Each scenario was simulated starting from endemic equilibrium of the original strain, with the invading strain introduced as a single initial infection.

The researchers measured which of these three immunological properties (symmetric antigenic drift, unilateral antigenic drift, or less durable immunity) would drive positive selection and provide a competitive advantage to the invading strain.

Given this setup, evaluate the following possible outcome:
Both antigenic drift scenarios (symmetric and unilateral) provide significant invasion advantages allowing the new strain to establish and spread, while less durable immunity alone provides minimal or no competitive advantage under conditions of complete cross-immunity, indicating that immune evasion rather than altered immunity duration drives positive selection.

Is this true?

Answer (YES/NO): YES